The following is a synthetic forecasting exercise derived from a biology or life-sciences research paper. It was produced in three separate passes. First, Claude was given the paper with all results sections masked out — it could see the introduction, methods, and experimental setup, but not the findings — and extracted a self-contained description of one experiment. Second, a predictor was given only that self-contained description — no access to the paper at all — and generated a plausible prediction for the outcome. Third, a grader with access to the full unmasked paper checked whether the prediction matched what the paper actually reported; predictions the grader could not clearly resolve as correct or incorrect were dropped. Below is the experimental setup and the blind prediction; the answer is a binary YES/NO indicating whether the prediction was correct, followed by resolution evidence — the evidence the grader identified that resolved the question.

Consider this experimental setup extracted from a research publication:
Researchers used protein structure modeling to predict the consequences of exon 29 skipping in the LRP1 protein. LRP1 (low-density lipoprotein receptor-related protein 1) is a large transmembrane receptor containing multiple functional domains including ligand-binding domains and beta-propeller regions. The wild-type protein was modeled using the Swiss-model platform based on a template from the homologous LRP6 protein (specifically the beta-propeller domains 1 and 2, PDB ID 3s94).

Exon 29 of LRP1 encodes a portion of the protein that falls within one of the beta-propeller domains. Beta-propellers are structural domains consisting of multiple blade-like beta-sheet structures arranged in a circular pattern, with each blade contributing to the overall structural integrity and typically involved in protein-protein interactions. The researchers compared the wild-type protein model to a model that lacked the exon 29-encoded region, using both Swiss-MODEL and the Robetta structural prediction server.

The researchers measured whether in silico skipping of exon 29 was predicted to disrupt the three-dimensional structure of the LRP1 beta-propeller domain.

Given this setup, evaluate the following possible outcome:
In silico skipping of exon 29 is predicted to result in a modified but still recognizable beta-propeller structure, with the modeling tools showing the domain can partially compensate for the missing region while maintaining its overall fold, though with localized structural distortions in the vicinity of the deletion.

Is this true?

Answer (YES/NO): NO